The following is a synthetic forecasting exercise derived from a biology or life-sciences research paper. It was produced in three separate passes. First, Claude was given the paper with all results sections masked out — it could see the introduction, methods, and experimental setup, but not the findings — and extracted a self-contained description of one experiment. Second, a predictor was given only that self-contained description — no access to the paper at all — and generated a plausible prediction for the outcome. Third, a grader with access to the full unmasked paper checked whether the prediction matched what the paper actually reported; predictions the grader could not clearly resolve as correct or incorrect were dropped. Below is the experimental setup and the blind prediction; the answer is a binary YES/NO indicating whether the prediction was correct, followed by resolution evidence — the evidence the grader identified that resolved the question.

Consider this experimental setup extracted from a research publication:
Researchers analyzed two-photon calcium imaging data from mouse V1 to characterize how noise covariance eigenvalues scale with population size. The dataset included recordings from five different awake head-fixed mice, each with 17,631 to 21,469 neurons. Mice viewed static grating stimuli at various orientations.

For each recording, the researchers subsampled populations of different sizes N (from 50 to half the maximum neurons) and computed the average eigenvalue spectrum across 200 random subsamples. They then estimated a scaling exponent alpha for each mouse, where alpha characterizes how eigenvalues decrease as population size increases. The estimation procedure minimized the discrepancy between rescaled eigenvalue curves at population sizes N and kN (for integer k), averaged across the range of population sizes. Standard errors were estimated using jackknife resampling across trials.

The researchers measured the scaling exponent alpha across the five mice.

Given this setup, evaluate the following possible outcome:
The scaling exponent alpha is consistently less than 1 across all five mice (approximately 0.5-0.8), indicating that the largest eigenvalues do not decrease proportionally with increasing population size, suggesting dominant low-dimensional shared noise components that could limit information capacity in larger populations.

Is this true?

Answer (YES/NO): NO